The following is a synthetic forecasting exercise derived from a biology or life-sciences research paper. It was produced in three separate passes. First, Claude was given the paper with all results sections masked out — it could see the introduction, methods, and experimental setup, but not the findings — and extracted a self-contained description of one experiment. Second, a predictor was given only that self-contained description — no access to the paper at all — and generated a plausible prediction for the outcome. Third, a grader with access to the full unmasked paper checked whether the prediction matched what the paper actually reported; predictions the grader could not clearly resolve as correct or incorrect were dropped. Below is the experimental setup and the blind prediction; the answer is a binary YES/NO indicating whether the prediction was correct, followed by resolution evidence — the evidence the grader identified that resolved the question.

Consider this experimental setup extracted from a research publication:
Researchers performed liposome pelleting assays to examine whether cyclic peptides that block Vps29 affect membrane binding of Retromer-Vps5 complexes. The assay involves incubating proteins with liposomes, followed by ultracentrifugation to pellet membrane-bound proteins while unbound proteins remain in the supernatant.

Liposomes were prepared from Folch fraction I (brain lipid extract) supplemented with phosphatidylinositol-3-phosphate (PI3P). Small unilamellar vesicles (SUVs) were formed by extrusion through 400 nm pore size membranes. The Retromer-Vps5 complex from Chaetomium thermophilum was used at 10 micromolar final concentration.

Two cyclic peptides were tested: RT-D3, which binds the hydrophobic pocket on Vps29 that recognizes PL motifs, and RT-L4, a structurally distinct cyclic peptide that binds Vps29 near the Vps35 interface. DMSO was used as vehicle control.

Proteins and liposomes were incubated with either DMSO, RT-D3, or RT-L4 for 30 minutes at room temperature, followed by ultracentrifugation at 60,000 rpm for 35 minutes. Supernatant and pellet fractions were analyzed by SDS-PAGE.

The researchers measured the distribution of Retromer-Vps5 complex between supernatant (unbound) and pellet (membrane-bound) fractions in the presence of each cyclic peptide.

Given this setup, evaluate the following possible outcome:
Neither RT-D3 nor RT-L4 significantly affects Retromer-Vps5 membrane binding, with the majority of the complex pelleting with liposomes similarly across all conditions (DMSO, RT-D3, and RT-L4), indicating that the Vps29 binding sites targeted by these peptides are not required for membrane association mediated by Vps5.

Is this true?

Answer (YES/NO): NO